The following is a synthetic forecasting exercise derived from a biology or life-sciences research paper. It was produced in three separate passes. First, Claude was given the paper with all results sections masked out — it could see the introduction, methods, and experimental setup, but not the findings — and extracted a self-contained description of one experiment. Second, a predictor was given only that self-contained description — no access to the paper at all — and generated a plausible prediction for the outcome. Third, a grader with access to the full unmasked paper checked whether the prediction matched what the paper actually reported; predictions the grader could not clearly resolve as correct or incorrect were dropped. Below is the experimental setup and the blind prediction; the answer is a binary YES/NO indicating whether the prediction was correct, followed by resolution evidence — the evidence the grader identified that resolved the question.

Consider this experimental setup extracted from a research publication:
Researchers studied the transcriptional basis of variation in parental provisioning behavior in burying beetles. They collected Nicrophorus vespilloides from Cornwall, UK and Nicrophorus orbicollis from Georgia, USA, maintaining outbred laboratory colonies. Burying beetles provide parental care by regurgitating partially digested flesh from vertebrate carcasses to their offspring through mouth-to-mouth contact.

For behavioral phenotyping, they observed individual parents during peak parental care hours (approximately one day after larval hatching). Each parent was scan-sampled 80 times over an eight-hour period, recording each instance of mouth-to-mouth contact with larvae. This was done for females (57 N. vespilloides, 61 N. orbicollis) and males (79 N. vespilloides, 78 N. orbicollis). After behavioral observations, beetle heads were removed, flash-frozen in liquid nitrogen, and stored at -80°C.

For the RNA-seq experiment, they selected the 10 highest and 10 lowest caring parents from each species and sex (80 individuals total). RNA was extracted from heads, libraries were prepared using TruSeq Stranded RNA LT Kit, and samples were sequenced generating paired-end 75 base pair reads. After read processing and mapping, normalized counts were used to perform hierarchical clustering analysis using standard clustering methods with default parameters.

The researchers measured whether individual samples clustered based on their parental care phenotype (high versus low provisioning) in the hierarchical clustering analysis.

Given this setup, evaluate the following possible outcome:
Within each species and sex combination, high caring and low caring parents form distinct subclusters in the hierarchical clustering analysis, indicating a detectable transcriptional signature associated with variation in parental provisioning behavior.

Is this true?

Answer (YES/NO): NO